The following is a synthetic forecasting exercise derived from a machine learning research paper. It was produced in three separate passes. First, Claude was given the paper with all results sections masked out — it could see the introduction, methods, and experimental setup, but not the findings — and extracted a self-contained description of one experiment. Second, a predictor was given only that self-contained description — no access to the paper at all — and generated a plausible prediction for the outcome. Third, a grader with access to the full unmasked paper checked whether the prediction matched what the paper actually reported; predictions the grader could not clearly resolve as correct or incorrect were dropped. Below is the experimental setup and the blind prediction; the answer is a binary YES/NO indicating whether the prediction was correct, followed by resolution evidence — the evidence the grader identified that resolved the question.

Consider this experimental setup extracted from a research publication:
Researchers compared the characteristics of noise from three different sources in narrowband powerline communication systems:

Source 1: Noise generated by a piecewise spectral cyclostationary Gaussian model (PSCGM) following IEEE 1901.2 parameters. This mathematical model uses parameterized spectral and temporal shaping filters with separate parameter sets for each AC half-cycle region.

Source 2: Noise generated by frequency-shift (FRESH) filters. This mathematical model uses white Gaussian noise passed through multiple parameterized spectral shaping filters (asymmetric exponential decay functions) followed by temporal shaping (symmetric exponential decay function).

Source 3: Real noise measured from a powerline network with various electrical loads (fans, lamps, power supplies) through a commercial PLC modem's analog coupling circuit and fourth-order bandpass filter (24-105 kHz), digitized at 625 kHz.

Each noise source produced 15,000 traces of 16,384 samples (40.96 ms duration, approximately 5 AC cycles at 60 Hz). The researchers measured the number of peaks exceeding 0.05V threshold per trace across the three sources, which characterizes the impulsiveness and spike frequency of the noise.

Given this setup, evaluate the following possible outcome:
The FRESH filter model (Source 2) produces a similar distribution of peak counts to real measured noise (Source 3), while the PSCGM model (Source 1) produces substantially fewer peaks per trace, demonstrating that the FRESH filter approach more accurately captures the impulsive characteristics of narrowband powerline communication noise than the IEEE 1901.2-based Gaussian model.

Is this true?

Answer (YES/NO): NO